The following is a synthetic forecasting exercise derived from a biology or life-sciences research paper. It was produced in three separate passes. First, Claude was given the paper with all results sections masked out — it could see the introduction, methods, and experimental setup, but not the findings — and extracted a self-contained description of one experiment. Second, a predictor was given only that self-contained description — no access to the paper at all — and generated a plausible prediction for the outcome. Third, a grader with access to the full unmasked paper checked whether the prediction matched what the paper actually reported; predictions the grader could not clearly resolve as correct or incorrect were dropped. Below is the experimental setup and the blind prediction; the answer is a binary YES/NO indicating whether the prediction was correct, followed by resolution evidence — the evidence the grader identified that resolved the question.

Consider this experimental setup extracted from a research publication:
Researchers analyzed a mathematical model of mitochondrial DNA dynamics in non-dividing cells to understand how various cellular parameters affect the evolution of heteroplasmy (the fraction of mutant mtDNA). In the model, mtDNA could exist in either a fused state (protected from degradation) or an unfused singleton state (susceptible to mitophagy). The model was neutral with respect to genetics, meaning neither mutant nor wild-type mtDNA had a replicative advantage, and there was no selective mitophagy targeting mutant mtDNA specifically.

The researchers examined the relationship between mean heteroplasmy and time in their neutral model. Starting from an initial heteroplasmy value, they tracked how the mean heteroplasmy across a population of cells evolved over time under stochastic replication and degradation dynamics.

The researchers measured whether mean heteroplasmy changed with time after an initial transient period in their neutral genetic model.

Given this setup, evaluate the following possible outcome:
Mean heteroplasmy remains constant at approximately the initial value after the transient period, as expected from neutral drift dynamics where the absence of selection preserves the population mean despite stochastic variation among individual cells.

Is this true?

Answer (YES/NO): YES